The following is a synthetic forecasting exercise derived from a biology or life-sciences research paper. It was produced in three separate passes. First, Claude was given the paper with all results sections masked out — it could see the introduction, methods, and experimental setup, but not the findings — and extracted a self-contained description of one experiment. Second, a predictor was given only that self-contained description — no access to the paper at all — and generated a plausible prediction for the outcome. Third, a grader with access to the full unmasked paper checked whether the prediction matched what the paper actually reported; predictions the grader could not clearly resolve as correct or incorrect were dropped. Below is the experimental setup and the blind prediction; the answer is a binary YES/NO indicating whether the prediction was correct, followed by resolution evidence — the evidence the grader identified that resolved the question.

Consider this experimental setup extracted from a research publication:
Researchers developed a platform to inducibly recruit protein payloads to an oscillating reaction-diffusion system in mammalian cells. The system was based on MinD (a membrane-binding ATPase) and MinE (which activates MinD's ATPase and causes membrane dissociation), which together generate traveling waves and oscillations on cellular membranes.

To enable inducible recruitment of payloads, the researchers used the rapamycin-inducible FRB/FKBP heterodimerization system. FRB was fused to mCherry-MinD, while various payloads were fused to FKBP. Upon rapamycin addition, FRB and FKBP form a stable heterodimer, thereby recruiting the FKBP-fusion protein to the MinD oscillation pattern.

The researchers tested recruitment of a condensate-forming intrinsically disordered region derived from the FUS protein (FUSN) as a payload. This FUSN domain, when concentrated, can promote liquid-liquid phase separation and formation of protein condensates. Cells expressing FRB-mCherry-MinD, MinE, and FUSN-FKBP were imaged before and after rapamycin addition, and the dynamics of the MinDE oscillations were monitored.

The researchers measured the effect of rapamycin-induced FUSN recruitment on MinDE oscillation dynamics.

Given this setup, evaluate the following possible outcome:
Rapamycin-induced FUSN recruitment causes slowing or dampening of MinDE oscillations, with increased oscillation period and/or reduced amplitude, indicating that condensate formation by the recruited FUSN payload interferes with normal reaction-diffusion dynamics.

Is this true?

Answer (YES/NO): YES